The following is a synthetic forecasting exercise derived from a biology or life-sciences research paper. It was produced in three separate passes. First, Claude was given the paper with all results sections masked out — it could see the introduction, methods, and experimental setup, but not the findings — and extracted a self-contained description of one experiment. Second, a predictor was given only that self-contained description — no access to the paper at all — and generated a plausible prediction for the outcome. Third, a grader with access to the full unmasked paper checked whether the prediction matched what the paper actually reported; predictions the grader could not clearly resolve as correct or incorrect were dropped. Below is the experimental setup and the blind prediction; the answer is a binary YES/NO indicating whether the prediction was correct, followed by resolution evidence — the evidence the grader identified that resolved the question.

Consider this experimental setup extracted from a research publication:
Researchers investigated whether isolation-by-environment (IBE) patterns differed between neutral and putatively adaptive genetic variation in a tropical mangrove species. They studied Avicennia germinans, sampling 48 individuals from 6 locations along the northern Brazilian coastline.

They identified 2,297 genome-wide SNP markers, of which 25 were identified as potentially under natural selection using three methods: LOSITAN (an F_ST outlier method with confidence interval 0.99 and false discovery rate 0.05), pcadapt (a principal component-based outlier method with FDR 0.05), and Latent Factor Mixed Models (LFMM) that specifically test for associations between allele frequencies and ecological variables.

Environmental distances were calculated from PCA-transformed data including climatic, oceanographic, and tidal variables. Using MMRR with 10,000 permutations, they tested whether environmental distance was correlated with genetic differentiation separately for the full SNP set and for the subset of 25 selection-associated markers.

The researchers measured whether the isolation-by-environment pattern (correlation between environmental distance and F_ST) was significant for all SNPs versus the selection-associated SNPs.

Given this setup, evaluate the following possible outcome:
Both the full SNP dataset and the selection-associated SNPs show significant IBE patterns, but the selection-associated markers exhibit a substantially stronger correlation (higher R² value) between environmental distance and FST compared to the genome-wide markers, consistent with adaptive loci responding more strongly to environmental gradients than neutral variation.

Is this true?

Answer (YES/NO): NO